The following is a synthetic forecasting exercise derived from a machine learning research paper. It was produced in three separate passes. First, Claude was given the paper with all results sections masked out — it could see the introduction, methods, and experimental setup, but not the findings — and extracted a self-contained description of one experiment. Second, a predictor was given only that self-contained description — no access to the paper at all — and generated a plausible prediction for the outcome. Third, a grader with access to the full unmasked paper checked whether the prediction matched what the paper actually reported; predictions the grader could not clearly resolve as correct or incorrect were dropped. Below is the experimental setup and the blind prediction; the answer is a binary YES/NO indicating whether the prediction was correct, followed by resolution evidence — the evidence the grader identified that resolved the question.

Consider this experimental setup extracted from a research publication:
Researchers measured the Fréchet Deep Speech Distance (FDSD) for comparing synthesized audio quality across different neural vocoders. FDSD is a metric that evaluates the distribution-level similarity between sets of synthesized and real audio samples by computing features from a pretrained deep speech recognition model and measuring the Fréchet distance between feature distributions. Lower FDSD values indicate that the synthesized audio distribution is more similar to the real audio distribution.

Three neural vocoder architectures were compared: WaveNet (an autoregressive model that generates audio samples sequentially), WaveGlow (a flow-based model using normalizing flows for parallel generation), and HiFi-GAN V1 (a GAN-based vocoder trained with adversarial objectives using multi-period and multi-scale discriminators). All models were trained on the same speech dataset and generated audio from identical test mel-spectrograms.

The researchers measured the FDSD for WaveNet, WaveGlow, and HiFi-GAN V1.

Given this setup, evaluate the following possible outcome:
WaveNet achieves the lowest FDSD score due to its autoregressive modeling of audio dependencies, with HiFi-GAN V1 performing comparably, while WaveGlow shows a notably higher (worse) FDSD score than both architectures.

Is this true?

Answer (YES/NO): NO